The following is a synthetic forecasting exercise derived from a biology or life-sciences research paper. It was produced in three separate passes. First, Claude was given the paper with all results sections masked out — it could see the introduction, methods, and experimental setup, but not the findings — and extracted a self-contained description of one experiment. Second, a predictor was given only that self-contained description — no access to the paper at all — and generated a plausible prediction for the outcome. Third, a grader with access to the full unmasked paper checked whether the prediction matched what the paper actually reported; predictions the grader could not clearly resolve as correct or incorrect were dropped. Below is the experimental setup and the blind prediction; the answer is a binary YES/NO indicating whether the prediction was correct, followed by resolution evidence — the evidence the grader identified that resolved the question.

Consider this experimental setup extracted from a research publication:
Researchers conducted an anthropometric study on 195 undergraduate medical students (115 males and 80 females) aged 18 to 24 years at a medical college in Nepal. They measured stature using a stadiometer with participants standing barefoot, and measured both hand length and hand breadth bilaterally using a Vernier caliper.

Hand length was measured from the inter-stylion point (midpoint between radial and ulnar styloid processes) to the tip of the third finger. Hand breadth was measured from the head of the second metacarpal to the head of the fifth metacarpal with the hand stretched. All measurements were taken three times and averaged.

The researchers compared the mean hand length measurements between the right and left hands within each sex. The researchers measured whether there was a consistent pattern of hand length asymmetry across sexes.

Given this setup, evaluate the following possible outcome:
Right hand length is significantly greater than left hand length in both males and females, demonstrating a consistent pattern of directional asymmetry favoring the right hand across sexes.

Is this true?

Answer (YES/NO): NO